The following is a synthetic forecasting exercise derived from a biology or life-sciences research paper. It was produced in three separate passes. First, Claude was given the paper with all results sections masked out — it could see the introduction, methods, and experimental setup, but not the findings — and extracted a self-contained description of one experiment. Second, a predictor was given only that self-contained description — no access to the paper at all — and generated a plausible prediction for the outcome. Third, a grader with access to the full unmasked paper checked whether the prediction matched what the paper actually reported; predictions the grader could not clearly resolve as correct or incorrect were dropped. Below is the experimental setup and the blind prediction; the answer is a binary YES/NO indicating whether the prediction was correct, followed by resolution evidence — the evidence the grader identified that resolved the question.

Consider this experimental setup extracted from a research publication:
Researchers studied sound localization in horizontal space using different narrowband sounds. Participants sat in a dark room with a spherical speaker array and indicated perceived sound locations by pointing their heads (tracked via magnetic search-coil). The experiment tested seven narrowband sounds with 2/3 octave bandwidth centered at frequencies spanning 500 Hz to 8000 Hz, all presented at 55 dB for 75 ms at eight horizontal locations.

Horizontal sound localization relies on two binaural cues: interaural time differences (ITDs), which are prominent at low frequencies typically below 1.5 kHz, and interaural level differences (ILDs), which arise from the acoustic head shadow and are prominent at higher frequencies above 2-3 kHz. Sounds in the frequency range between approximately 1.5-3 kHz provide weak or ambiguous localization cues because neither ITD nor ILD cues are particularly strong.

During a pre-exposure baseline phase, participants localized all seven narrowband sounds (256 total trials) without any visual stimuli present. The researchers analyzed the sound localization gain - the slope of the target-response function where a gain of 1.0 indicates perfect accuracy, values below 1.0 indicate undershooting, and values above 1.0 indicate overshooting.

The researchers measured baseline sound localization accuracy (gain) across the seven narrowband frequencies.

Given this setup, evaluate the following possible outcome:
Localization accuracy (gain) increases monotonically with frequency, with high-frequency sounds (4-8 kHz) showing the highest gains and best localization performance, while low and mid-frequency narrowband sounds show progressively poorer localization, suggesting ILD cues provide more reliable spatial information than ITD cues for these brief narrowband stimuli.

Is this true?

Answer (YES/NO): NO